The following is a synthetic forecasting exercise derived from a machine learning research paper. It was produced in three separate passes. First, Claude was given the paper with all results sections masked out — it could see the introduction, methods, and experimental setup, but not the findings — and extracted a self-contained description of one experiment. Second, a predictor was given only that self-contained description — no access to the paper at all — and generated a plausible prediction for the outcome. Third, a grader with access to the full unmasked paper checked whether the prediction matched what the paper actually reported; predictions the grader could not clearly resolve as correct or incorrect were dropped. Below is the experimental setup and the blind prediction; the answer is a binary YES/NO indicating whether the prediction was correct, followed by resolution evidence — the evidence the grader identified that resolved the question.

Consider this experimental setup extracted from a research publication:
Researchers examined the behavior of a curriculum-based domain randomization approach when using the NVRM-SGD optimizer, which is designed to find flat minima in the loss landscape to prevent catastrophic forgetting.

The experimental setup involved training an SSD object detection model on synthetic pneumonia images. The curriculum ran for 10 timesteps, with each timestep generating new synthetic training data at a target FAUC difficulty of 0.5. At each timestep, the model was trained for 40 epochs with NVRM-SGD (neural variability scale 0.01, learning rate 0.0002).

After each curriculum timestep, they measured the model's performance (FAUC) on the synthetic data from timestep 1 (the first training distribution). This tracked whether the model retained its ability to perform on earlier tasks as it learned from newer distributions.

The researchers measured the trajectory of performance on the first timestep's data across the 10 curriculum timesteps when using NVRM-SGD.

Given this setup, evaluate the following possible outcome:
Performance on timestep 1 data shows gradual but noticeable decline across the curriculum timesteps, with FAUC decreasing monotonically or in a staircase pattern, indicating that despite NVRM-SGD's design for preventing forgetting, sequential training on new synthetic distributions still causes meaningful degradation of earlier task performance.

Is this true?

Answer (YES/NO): NO